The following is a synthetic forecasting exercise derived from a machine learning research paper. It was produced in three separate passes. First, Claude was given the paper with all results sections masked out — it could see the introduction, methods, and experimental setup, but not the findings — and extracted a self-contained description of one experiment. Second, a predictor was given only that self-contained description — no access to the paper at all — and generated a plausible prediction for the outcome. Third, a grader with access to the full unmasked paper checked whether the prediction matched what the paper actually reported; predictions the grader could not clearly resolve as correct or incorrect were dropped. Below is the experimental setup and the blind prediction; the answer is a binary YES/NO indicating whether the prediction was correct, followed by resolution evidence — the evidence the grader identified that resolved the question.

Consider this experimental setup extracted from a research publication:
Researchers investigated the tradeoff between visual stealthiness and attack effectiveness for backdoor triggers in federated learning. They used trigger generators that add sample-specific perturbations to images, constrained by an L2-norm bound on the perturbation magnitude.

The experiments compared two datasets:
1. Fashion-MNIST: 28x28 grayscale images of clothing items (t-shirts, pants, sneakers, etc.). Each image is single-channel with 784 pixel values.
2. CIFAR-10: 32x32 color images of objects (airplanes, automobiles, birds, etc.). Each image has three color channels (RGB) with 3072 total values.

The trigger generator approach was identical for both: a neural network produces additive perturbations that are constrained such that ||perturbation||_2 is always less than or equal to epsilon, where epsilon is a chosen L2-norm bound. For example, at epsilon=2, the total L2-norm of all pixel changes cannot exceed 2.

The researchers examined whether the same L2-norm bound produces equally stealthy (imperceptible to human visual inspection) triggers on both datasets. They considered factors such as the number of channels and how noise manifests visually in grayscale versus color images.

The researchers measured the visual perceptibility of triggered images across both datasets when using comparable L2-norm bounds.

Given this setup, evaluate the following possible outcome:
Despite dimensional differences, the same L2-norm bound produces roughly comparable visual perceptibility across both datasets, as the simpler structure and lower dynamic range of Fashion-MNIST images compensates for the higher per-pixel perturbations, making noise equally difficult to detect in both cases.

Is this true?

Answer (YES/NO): NO